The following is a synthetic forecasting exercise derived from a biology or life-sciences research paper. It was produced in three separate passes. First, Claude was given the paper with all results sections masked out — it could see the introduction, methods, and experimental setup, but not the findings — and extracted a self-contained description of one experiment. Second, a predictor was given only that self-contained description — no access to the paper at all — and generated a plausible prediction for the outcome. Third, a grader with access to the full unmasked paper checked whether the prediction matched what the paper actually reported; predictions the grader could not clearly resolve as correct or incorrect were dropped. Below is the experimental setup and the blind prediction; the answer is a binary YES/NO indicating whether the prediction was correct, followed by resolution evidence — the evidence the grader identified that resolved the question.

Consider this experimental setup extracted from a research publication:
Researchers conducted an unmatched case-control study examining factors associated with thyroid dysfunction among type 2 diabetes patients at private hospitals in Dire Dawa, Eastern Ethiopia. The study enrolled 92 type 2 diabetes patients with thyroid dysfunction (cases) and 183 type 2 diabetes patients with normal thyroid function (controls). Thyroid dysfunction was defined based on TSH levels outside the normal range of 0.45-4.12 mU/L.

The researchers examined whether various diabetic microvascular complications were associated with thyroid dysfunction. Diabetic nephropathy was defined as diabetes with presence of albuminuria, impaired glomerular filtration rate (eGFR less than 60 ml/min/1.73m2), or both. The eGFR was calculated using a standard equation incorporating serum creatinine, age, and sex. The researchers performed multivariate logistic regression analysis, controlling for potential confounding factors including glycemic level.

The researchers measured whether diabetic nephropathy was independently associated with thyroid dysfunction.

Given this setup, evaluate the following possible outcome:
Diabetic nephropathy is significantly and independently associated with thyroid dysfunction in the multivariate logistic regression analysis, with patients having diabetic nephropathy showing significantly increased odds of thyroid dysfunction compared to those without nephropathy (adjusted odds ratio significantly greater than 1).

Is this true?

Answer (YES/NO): NO